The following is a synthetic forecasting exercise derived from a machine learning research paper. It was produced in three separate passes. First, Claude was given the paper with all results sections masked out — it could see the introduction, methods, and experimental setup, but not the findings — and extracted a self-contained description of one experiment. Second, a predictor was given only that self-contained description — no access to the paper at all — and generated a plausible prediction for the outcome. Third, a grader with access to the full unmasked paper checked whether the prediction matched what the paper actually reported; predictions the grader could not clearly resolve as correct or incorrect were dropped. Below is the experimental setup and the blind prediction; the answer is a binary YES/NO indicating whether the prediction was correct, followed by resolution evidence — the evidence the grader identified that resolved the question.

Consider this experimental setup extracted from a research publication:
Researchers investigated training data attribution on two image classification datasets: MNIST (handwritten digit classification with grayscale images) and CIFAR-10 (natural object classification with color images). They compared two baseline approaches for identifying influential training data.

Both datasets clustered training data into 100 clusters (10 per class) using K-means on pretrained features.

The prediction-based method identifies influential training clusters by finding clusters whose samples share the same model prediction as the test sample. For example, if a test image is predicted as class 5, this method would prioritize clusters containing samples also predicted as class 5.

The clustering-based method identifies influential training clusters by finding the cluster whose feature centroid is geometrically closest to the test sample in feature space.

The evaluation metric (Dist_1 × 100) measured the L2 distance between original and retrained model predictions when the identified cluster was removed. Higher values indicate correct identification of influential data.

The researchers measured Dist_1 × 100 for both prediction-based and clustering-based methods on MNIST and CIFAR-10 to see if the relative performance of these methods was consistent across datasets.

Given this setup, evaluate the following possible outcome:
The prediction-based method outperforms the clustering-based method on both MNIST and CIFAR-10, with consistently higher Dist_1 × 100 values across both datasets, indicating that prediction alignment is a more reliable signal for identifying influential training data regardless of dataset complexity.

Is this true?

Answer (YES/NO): NO